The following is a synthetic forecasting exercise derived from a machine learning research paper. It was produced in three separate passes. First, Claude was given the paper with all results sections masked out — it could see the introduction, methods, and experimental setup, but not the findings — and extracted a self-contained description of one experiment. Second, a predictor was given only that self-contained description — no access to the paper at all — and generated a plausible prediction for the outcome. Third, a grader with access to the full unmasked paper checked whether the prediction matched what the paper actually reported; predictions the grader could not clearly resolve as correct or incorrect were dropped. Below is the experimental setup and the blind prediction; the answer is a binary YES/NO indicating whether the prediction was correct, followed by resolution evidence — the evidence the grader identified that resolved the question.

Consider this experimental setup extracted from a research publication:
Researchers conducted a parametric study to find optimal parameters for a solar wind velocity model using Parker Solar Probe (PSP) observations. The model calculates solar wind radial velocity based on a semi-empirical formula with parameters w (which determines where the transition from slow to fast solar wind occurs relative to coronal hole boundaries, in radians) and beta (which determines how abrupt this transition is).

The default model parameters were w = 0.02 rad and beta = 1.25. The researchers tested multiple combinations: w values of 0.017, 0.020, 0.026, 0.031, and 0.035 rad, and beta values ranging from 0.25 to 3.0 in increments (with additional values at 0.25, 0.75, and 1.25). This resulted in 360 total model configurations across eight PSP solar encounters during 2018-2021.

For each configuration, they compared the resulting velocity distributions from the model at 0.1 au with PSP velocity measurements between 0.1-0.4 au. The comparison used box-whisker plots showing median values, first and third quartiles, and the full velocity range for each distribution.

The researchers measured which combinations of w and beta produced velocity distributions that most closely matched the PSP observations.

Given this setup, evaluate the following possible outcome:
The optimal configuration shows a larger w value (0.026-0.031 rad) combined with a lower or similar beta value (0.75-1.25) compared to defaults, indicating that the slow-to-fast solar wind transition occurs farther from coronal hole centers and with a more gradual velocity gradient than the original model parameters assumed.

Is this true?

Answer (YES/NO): NO